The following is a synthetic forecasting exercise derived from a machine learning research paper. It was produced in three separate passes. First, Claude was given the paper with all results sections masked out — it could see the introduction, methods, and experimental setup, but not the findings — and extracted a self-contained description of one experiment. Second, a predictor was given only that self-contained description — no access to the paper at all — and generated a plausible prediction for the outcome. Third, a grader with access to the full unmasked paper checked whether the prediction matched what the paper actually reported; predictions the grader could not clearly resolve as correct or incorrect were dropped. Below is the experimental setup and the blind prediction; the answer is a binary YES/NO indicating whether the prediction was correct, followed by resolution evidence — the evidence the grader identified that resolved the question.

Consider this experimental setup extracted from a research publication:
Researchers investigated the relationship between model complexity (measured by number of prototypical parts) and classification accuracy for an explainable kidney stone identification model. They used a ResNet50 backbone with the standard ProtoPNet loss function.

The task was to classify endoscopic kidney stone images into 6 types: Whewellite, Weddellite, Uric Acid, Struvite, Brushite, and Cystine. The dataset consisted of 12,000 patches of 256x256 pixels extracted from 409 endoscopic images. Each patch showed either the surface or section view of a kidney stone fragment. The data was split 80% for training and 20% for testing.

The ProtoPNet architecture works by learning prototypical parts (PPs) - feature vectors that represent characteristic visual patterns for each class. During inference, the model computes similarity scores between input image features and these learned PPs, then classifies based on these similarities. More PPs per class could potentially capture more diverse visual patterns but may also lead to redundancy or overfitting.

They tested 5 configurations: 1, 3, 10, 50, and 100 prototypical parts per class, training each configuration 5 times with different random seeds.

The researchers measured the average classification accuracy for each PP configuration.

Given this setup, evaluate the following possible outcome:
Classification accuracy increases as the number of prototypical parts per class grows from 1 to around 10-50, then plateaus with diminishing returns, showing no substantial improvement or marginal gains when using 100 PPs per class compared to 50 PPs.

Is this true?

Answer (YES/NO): NO